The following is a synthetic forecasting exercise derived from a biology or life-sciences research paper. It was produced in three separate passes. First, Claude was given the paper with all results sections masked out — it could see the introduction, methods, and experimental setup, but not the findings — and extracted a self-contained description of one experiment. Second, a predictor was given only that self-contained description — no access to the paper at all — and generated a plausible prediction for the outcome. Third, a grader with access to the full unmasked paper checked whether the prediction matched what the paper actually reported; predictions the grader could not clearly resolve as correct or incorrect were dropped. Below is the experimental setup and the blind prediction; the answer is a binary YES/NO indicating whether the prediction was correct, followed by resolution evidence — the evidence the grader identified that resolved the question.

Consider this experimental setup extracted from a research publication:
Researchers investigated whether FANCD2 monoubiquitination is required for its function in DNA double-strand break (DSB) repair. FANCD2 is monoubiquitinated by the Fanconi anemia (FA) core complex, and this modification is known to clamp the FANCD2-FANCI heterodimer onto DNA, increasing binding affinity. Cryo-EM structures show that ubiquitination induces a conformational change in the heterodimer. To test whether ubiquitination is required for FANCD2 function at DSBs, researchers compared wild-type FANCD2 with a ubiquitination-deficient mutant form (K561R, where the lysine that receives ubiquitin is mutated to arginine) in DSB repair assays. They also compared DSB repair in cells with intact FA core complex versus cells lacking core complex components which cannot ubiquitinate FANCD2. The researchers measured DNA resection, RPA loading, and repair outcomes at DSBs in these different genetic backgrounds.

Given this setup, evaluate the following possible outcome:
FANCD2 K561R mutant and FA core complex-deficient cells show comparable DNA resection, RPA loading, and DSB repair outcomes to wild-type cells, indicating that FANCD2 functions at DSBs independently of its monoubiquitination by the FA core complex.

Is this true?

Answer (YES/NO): NO